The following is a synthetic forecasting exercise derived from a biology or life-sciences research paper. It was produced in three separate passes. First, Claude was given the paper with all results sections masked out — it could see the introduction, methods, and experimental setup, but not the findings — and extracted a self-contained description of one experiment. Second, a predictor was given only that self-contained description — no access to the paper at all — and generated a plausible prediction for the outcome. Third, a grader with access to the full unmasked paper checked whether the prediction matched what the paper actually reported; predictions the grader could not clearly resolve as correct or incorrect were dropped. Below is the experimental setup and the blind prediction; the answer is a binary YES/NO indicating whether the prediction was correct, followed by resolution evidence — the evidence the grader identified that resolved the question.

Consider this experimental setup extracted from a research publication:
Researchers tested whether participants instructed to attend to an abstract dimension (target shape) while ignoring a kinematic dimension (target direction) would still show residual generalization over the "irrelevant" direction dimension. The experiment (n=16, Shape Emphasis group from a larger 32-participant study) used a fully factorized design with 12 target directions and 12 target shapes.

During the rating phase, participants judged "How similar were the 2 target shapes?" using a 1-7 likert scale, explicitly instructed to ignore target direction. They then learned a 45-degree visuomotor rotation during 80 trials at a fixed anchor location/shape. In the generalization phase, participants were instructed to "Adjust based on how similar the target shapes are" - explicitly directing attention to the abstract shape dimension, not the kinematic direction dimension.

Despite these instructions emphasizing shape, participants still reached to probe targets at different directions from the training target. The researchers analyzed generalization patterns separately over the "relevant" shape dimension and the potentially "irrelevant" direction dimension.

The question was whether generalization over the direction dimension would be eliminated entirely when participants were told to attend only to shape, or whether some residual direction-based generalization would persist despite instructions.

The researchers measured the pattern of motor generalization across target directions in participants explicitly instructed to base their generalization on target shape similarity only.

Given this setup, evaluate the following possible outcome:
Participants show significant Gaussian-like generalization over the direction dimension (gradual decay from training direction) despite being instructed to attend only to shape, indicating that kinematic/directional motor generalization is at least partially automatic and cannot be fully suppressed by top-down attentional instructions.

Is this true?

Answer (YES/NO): YES